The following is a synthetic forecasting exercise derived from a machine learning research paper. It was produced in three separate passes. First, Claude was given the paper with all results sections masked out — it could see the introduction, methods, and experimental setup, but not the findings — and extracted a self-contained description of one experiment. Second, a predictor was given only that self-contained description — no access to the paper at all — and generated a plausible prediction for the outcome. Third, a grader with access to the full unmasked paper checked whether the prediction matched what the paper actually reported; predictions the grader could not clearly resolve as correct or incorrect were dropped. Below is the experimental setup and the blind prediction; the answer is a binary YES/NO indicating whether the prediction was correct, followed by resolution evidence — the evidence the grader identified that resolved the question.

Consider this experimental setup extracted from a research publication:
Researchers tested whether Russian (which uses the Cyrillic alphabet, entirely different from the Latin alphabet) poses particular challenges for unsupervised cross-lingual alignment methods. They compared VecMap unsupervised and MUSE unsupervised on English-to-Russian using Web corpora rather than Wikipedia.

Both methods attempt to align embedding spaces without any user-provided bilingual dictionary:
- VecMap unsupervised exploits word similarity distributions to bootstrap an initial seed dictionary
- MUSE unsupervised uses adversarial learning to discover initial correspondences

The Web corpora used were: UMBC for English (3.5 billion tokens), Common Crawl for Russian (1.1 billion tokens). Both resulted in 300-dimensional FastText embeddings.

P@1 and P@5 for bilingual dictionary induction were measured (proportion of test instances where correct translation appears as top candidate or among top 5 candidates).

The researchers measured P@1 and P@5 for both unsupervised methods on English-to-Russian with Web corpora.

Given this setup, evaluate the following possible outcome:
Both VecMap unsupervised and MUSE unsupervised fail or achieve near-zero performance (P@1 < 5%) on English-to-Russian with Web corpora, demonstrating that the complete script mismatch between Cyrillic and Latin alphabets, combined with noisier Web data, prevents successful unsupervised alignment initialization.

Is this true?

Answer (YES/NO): NO